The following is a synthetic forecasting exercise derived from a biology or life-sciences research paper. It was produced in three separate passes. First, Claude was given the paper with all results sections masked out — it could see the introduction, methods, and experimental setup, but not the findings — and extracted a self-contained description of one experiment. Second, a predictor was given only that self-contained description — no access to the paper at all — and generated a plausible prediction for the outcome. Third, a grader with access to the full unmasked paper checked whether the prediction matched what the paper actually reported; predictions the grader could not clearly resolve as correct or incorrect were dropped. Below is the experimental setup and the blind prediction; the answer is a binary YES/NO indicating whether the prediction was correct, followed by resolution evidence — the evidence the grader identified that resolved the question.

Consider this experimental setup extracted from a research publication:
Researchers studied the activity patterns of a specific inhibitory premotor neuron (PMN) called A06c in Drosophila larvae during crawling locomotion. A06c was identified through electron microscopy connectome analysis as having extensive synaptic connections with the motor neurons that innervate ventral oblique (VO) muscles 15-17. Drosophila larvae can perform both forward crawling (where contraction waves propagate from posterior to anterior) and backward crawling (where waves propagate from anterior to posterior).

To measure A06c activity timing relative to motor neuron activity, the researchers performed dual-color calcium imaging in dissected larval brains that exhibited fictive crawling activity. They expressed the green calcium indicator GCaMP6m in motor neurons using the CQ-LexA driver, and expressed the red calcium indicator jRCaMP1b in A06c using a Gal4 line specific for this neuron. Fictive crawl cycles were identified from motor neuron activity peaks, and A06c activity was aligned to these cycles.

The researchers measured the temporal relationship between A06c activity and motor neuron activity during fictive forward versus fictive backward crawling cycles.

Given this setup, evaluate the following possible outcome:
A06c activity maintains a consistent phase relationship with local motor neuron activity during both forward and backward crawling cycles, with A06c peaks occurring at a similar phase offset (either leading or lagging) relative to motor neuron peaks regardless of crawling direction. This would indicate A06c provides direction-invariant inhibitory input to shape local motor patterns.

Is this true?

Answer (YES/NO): NO